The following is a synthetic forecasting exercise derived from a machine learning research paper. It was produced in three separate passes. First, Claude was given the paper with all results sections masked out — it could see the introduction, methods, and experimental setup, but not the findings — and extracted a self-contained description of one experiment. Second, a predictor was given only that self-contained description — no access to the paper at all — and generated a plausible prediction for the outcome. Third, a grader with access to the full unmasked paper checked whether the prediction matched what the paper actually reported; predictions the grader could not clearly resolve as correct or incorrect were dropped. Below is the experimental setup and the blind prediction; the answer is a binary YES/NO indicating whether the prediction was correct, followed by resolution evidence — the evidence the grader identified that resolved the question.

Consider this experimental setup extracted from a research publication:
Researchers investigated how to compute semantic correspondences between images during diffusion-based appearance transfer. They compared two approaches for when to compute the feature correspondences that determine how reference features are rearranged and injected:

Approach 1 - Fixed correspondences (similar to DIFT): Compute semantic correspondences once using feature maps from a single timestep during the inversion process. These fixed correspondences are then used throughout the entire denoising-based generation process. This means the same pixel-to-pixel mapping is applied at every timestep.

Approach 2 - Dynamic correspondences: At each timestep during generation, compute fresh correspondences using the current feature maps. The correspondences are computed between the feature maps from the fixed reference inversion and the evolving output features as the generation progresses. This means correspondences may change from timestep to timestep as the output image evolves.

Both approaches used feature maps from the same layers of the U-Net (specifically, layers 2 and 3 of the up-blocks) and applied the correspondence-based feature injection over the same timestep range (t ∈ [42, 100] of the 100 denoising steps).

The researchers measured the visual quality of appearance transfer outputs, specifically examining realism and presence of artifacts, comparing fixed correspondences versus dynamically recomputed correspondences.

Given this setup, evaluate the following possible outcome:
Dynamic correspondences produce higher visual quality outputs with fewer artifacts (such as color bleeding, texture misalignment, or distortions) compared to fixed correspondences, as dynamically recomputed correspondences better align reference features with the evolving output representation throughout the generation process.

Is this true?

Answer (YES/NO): YES